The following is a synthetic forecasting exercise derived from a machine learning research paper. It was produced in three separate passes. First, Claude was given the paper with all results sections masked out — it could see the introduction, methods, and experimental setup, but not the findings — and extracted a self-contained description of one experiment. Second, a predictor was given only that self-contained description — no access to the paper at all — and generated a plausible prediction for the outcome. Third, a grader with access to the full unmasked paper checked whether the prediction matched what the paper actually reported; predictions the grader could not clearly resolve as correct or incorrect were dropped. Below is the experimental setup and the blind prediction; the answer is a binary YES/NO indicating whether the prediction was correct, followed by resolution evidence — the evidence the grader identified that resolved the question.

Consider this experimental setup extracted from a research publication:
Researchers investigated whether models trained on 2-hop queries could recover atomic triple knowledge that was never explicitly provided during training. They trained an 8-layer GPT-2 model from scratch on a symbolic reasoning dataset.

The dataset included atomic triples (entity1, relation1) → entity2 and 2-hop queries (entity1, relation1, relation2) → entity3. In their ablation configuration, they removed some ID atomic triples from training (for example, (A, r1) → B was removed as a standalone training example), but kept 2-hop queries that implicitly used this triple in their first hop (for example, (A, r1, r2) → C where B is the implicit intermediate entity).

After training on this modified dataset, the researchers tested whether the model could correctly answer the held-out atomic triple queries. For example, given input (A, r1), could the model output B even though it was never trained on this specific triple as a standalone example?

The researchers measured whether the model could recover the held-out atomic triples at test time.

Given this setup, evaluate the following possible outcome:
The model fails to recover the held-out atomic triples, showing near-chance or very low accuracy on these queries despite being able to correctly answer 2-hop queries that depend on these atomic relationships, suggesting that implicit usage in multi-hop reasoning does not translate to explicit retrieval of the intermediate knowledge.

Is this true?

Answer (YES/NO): NO